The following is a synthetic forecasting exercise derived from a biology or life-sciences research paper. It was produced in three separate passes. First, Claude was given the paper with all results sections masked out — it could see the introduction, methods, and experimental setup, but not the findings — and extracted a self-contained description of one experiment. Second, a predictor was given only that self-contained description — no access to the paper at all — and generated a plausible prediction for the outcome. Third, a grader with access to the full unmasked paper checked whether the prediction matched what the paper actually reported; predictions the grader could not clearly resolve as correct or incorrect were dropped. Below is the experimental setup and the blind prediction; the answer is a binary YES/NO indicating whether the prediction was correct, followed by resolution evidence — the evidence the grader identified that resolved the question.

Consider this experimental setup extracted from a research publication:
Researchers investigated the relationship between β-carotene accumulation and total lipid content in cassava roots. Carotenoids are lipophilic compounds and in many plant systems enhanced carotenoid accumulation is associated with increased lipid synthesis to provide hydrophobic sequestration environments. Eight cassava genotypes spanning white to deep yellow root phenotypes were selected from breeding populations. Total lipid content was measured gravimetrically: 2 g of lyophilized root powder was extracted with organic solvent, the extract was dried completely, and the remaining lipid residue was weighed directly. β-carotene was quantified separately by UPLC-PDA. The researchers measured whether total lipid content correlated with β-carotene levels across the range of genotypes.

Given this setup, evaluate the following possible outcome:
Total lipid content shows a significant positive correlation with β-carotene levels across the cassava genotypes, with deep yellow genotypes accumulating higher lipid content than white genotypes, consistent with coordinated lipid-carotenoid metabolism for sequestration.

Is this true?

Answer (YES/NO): NO